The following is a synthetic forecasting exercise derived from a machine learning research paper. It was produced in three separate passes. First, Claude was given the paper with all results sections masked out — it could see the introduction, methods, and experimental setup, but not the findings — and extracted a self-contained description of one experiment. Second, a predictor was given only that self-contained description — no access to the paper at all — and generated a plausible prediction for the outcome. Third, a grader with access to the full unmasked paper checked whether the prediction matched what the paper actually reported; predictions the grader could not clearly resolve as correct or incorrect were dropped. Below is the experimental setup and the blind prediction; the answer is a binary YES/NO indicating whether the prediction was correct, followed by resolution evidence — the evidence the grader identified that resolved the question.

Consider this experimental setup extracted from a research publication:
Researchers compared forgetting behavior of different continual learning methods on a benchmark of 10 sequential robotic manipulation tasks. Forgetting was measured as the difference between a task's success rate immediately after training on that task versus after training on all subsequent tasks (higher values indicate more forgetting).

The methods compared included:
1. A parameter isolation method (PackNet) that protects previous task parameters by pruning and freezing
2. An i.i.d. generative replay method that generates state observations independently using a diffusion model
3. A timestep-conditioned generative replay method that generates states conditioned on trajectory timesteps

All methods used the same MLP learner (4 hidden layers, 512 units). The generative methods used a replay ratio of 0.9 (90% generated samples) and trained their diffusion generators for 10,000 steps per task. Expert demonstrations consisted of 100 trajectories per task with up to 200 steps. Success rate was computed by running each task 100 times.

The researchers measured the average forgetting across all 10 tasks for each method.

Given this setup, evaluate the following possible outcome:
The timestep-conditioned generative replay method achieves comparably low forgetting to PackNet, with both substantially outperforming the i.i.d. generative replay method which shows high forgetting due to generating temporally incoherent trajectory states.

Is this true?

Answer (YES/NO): NO